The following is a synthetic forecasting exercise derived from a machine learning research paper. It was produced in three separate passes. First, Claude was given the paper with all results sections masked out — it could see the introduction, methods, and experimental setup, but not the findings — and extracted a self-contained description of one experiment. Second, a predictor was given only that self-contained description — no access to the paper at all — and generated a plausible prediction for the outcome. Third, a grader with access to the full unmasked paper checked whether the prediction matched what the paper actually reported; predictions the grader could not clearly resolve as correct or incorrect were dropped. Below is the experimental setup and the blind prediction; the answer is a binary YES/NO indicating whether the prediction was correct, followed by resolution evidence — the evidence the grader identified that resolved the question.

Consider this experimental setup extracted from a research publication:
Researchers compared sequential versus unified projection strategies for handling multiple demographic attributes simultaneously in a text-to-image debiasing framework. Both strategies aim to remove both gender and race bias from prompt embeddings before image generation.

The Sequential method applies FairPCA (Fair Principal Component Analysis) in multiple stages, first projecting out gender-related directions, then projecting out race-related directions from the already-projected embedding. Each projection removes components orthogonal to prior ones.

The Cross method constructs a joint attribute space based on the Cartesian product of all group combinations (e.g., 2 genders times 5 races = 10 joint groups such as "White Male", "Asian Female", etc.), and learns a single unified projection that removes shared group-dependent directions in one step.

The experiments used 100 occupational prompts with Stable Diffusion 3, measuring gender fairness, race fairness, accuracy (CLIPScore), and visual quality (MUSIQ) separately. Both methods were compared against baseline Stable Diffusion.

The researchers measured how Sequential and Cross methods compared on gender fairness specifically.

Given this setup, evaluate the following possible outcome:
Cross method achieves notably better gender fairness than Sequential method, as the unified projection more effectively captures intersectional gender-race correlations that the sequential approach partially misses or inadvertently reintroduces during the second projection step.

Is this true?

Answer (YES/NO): YES